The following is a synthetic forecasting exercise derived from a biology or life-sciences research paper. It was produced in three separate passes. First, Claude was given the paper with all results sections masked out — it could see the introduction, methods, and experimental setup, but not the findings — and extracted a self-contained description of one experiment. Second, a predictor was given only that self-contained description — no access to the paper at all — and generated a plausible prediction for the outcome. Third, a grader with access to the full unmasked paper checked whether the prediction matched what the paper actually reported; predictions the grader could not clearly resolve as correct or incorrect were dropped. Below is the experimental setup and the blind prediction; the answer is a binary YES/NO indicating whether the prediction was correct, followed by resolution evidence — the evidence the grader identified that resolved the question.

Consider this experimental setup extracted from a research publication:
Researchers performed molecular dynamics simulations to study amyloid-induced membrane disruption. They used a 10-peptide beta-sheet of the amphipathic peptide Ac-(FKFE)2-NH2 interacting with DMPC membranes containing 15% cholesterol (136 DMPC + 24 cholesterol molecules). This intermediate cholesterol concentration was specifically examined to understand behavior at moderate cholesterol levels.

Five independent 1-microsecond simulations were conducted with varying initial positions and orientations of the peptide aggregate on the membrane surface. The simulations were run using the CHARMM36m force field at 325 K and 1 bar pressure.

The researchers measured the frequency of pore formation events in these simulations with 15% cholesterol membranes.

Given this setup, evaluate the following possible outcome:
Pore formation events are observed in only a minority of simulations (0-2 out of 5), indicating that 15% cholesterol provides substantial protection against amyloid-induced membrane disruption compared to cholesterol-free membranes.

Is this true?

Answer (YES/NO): YES